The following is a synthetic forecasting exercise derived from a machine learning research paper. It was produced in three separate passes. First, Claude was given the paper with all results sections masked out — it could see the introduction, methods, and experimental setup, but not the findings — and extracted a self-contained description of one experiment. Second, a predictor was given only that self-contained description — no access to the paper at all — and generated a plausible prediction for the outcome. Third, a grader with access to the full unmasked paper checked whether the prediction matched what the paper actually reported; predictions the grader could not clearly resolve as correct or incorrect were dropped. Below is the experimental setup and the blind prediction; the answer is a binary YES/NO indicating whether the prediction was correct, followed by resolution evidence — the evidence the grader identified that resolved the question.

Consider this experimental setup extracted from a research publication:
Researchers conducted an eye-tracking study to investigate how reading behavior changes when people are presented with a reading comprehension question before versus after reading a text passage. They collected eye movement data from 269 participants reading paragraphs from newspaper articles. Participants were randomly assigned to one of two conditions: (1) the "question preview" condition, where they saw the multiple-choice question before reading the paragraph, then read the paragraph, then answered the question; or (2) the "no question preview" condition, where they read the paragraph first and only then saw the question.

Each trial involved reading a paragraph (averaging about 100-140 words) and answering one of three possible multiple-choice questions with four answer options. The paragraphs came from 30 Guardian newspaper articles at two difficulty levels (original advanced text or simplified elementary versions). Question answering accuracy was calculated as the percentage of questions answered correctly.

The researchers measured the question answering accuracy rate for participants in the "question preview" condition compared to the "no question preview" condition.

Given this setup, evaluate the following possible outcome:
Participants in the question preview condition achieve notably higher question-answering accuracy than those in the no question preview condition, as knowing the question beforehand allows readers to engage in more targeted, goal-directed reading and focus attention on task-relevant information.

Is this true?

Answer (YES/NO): YES